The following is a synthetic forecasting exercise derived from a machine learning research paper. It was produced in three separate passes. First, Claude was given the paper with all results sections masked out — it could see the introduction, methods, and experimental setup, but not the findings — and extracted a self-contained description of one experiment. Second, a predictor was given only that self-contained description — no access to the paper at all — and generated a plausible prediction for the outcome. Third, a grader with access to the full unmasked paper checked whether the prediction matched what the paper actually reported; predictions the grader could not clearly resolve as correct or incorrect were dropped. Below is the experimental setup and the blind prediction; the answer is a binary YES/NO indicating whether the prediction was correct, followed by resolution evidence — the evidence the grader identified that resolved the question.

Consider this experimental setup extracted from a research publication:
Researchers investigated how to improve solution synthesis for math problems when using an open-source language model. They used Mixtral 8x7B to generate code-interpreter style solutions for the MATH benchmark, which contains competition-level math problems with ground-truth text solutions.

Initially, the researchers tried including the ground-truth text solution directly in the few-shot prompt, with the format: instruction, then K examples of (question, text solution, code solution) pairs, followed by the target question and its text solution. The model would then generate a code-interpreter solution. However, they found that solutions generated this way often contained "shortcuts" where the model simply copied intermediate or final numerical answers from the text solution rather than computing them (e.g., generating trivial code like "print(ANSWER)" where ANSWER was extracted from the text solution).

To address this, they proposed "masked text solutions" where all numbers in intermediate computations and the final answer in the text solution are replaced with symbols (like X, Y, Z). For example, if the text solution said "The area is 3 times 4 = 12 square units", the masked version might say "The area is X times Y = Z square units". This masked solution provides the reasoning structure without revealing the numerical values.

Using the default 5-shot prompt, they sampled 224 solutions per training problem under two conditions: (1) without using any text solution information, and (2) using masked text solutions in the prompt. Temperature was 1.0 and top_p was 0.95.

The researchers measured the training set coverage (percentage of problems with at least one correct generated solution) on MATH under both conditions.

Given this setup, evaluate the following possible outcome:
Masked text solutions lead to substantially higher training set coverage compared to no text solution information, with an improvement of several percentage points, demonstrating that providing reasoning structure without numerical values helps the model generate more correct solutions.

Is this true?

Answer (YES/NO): YES